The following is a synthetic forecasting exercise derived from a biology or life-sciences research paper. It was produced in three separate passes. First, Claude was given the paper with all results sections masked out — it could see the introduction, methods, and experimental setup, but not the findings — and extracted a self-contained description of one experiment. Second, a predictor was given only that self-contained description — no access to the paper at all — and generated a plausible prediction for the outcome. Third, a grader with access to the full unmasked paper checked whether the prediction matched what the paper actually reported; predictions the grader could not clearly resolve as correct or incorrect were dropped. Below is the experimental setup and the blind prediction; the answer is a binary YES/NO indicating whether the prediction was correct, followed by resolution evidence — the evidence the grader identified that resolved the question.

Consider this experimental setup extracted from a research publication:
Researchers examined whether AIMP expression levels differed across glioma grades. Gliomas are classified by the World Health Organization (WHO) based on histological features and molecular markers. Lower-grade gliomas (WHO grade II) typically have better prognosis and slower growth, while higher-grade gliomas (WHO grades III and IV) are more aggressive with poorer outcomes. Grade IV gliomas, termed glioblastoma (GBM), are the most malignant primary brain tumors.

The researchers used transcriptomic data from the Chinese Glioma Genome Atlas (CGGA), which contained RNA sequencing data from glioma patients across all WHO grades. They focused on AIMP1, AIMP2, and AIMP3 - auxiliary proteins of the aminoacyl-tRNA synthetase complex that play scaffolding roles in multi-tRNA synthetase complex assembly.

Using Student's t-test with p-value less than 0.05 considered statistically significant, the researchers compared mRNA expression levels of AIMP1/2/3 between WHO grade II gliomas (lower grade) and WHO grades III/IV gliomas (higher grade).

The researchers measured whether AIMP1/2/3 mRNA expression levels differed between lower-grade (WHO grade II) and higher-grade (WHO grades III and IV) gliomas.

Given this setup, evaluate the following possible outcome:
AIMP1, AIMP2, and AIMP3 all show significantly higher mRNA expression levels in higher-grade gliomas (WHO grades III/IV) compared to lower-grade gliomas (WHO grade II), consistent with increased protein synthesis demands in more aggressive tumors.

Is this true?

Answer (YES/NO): NO